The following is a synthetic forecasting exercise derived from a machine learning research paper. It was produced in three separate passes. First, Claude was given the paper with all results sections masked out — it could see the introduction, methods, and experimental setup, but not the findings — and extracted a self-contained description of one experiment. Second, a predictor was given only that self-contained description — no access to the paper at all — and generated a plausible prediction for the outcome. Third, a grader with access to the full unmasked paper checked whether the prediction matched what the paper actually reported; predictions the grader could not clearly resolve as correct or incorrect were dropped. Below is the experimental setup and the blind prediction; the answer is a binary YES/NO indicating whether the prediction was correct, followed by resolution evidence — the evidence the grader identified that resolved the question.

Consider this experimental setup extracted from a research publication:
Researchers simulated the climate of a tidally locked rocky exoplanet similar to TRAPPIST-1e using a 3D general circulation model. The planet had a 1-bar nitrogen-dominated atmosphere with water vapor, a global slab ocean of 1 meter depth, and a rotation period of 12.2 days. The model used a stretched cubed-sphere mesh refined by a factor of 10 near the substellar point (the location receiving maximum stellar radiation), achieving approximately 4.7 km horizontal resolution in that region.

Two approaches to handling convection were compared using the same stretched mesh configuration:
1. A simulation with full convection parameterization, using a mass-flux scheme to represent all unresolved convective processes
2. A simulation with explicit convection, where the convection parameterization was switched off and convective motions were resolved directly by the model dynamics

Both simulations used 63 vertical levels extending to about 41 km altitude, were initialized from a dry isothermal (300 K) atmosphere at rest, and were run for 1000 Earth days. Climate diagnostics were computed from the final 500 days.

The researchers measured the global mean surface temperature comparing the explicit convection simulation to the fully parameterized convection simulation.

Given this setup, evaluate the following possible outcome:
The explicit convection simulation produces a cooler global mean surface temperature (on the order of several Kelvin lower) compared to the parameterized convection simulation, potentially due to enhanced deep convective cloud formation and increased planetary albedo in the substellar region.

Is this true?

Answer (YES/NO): NO